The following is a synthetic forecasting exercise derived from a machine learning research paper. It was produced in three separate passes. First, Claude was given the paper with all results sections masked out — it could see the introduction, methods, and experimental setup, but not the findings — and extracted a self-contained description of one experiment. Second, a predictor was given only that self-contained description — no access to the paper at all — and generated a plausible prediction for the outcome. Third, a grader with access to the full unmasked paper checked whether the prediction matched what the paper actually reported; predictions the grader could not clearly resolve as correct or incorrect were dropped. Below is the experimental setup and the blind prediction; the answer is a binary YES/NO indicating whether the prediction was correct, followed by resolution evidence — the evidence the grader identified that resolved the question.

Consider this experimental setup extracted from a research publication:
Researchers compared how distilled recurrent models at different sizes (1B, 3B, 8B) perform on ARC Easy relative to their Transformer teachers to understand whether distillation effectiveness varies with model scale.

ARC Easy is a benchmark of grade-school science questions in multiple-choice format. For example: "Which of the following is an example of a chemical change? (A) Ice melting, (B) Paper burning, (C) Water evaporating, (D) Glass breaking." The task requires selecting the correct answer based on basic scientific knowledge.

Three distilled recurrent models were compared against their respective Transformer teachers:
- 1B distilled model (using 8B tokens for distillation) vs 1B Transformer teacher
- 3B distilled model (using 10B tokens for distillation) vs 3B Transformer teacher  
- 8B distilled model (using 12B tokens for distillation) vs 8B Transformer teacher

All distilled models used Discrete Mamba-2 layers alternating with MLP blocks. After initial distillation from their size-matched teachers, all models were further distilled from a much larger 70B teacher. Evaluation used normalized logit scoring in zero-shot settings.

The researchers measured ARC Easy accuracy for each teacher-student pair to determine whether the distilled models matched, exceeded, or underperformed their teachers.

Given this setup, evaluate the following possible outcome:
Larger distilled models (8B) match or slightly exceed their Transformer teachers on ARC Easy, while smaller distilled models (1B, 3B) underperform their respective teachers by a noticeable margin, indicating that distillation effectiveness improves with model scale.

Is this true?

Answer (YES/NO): NO